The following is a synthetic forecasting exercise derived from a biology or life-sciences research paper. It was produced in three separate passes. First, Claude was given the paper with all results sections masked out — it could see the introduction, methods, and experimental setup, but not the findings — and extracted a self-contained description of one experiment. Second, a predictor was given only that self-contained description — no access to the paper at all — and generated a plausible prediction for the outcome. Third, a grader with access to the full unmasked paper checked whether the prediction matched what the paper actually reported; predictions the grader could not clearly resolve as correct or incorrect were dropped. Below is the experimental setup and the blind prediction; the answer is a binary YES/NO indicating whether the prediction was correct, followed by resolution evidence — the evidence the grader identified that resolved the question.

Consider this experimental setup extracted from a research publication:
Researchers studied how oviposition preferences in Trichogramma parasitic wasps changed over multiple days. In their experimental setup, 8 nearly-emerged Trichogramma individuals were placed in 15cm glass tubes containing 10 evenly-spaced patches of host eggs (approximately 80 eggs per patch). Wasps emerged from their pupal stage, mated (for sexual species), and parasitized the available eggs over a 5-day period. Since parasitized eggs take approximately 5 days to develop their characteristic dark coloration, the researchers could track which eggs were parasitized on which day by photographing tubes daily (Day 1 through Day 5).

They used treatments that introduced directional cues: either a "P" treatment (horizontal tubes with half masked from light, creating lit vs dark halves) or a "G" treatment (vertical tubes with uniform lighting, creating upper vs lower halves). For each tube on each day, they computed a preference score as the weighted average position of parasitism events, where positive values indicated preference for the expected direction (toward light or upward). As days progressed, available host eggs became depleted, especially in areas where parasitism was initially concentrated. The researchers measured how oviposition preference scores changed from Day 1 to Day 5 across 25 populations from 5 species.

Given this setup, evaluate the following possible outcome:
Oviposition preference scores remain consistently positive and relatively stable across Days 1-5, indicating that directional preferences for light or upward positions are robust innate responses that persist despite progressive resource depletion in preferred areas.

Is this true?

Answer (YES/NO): NO